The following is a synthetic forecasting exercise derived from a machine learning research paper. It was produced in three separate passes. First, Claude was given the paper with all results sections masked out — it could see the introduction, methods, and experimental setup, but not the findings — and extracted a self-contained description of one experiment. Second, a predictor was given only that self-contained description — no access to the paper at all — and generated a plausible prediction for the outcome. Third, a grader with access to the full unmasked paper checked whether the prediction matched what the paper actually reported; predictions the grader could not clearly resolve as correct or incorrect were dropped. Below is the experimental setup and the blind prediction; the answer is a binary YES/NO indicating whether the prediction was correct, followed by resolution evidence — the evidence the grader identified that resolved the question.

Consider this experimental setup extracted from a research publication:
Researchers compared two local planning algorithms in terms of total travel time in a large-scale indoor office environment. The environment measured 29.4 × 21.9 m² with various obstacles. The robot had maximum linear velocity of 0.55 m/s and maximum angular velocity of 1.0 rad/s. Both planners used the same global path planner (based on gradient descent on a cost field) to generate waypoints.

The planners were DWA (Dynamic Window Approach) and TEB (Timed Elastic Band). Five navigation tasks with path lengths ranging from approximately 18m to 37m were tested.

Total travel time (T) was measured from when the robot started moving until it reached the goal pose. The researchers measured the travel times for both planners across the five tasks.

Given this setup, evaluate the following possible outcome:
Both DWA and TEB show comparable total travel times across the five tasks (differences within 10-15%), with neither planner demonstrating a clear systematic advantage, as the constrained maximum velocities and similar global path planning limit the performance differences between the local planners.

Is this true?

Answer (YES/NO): NO